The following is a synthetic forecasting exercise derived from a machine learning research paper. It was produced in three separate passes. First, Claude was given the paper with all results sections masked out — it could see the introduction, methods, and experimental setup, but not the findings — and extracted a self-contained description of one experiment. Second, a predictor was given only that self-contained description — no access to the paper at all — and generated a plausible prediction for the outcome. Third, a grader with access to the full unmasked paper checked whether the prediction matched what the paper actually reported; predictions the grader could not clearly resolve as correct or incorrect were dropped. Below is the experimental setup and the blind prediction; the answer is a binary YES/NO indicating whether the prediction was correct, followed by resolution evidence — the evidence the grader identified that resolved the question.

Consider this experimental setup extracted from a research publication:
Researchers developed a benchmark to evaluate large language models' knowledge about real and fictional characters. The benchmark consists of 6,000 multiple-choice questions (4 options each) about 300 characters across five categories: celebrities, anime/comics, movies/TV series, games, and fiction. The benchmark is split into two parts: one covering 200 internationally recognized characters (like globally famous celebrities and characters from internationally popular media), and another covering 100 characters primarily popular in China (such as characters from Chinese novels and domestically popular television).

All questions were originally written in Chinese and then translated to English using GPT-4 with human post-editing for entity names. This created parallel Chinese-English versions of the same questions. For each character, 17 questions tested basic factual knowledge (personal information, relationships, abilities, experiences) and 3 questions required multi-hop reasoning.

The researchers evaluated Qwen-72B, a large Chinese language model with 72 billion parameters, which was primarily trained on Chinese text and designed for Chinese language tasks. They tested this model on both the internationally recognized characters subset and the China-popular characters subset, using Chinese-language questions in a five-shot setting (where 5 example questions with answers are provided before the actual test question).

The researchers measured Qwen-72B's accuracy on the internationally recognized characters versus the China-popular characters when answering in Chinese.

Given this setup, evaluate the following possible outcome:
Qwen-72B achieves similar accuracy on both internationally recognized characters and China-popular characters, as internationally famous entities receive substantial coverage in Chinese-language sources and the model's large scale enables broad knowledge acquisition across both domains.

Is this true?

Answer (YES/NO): YES